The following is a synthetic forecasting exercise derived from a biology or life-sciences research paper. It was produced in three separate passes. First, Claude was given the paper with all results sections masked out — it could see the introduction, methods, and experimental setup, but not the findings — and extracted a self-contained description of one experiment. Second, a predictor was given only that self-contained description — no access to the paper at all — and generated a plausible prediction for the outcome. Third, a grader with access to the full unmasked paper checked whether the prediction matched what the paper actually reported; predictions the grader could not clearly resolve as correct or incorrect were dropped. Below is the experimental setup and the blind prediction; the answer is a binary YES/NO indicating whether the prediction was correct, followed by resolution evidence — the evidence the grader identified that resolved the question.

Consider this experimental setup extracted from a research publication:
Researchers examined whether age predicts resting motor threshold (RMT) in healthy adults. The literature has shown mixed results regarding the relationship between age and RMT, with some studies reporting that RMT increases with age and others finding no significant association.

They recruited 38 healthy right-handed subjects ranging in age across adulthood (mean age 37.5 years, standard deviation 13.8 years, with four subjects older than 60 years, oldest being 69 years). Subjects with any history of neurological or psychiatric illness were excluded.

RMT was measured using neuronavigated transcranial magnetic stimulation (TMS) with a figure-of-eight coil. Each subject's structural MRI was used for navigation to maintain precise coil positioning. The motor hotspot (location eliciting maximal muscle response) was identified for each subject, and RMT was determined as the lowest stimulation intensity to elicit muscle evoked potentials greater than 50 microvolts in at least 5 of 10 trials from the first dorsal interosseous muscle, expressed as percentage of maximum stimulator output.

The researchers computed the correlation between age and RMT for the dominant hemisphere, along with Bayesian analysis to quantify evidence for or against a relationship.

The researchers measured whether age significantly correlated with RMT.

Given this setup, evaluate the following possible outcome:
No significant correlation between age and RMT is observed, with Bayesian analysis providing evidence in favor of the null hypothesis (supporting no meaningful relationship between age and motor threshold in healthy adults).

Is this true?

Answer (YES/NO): YES